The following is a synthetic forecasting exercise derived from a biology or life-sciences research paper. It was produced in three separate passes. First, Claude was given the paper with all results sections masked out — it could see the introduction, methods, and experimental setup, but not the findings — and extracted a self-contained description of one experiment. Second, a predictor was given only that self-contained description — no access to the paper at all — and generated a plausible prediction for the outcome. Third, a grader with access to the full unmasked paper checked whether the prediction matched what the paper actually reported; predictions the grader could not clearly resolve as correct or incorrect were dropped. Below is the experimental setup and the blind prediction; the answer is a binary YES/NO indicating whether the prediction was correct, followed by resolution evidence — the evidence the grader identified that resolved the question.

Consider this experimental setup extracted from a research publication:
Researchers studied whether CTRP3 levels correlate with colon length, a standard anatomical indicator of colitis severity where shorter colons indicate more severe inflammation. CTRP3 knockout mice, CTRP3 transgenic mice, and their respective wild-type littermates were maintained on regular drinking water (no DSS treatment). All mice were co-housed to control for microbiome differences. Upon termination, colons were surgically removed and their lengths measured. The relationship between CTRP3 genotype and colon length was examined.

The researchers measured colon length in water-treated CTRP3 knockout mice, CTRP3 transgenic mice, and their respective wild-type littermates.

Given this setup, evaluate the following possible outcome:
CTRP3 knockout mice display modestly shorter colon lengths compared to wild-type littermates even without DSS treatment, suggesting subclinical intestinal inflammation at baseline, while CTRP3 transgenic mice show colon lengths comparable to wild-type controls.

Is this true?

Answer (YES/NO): NO